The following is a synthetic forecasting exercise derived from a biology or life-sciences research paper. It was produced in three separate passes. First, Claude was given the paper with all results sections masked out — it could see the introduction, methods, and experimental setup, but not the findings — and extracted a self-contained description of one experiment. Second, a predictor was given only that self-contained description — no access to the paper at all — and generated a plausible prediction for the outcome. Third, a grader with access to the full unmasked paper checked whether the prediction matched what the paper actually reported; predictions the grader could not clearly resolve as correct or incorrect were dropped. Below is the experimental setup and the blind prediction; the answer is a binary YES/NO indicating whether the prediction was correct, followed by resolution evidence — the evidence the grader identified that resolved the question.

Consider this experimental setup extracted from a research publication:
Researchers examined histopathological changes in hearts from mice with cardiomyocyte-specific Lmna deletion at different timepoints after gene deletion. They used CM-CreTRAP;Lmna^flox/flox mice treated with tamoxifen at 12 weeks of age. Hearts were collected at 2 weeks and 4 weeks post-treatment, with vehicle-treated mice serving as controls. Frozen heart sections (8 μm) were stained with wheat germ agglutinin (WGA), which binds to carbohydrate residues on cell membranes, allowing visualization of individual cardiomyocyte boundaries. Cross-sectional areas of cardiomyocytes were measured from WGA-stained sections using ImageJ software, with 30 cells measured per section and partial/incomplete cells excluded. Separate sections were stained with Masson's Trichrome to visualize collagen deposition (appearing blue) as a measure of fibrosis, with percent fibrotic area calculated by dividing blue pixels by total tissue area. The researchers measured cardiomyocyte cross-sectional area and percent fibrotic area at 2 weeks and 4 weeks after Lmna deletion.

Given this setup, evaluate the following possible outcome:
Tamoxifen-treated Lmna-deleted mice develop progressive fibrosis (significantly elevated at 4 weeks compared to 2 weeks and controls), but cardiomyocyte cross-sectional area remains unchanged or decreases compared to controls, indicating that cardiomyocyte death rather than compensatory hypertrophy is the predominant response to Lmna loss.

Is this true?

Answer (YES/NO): NO